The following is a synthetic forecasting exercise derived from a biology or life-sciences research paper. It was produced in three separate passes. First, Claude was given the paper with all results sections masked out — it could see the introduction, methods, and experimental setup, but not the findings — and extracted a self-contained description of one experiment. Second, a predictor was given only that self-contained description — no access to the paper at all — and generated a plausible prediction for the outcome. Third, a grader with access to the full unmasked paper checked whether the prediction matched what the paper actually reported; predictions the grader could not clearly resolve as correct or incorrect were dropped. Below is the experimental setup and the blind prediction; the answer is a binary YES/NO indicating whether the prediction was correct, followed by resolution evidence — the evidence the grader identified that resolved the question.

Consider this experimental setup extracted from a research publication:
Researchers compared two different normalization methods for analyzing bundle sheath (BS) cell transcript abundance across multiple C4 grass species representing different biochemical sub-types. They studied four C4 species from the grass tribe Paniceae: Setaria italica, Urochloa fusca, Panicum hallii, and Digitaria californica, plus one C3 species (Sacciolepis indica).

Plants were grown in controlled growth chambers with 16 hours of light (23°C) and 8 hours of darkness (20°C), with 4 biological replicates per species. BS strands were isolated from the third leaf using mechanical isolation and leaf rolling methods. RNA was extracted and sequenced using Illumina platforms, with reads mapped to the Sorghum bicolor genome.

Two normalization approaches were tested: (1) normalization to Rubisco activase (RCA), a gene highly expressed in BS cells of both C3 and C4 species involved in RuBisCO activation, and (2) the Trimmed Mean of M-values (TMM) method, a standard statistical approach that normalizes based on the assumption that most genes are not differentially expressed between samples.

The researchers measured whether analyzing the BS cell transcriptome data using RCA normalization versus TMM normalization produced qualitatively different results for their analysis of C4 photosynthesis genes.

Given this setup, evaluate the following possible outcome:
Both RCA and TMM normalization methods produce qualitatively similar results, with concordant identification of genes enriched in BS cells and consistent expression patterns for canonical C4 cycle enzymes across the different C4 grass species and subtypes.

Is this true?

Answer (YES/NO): YES